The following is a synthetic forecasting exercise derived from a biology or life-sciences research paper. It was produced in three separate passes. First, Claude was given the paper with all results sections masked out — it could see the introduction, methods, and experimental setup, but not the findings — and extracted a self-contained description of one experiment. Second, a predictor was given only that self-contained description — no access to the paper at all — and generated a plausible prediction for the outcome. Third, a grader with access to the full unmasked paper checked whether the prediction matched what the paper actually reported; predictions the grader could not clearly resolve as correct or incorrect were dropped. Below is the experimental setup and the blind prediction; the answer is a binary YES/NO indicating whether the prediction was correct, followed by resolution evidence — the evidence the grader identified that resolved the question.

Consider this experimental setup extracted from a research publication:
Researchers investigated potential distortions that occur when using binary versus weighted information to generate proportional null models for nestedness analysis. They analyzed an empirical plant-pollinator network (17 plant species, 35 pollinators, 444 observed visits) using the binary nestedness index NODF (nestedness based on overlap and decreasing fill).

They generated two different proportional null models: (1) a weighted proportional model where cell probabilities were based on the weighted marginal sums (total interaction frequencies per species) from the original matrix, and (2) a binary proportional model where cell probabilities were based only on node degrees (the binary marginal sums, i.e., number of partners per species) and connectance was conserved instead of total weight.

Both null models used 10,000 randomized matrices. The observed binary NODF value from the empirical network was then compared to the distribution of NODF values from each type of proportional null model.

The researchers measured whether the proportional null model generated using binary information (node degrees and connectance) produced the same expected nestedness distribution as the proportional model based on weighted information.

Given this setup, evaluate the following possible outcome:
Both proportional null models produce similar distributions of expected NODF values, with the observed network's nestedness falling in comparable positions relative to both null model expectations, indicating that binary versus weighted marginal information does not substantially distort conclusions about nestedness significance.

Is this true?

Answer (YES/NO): NO